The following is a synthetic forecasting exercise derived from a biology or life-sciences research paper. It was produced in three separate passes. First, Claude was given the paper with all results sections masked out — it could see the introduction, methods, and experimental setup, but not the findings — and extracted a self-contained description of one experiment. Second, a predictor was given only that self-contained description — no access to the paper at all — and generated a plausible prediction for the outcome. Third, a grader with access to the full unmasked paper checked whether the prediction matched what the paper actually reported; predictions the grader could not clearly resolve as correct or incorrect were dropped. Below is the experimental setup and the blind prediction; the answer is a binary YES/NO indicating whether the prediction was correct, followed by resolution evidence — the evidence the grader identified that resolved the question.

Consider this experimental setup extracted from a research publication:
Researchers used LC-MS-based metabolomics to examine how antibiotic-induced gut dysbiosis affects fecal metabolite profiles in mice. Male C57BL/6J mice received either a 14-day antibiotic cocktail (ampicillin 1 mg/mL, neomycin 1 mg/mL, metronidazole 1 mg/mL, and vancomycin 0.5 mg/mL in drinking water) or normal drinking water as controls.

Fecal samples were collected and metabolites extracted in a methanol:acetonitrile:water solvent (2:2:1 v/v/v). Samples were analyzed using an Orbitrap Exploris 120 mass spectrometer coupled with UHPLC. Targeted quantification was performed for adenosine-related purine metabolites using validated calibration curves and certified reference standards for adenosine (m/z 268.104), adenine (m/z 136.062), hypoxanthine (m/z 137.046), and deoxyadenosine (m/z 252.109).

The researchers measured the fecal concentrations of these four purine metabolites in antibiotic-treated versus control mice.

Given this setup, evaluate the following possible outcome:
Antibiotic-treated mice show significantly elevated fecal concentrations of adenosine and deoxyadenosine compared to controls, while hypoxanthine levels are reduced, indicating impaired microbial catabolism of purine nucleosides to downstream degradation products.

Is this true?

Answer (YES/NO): NO